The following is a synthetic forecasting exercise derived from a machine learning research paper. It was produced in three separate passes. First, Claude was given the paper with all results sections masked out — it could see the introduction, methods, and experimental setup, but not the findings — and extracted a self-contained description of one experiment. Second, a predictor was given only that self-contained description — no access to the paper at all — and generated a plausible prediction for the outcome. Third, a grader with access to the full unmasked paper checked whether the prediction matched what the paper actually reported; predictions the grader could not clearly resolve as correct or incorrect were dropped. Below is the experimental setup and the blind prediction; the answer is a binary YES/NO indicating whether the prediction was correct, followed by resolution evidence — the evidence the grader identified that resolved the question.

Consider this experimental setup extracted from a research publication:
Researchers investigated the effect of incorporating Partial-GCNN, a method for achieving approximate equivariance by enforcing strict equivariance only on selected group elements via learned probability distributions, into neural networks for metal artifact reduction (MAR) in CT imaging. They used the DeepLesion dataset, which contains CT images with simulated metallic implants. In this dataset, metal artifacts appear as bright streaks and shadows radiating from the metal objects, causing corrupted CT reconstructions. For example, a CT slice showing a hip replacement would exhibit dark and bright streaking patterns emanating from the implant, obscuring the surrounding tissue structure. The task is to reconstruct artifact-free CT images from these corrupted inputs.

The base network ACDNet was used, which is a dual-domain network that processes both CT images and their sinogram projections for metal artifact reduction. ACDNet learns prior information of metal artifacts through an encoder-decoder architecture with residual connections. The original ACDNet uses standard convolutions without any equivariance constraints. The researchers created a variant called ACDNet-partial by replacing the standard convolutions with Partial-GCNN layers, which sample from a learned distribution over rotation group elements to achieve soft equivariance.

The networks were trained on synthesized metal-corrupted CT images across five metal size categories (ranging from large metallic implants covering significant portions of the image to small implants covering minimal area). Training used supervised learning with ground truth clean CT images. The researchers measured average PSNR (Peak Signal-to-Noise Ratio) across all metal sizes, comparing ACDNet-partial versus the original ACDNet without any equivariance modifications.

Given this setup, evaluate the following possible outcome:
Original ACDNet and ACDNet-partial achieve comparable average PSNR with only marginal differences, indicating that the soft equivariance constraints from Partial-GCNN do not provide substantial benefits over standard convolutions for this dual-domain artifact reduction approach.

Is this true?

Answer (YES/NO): NO